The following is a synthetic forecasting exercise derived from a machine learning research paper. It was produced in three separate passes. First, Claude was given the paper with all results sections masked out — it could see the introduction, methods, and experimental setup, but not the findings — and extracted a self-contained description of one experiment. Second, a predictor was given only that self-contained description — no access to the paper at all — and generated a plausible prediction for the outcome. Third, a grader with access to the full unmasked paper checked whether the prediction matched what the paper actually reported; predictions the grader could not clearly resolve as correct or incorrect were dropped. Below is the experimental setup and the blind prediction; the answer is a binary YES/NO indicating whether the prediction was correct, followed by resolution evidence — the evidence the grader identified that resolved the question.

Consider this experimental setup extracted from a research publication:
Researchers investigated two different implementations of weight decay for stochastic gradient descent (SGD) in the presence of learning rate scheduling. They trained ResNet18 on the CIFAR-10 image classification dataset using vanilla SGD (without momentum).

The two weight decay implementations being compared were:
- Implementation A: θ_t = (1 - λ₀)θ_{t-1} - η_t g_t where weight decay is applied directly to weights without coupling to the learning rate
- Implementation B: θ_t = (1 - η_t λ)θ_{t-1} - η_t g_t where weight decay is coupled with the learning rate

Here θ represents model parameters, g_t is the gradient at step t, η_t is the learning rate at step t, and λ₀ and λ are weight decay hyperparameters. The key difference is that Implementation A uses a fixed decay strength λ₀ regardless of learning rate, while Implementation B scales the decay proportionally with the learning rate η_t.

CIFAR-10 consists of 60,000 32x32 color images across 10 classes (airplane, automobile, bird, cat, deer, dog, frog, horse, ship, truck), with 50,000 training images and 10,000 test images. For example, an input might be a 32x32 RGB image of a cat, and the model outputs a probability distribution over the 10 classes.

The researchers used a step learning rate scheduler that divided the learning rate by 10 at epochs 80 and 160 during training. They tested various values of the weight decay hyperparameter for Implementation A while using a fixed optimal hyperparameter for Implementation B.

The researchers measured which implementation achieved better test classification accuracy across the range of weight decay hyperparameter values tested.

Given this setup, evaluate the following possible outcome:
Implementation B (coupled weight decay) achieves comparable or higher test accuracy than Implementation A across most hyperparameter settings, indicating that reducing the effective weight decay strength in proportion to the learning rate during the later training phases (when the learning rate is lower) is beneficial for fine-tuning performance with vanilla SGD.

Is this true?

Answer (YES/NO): YES